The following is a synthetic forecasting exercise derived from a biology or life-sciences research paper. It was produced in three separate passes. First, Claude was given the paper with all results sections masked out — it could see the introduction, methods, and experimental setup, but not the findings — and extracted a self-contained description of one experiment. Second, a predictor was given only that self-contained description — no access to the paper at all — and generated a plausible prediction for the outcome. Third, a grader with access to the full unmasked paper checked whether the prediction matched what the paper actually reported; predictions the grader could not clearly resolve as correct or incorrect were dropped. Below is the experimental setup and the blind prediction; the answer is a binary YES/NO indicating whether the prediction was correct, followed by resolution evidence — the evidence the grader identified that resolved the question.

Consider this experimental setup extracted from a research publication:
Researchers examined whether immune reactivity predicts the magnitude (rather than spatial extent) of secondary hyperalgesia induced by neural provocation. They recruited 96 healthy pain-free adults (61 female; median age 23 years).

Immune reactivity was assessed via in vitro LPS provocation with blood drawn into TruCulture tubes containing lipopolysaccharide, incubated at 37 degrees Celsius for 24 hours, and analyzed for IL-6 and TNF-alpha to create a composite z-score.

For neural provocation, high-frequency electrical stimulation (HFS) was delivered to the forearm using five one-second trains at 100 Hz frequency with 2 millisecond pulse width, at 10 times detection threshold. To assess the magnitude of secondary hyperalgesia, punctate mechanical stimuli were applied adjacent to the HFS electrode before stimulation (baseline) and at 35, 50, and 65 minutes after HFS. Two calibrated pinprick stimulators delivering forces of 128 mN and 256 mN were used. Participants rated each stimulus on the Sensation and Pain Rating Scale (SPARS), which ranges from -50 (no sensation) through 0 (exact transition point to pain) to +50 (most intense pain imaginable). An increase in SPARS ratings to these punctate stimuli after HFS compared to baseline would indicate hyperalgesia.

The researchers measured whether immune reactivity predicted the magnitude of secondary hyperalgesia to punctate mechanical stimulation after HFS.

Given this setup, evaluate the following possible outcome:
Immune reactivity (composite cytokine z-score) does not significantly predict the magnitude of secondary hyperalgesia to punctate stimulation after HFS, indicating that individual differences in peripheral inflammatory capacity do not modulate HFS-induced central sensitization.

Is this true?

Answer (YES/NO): YES